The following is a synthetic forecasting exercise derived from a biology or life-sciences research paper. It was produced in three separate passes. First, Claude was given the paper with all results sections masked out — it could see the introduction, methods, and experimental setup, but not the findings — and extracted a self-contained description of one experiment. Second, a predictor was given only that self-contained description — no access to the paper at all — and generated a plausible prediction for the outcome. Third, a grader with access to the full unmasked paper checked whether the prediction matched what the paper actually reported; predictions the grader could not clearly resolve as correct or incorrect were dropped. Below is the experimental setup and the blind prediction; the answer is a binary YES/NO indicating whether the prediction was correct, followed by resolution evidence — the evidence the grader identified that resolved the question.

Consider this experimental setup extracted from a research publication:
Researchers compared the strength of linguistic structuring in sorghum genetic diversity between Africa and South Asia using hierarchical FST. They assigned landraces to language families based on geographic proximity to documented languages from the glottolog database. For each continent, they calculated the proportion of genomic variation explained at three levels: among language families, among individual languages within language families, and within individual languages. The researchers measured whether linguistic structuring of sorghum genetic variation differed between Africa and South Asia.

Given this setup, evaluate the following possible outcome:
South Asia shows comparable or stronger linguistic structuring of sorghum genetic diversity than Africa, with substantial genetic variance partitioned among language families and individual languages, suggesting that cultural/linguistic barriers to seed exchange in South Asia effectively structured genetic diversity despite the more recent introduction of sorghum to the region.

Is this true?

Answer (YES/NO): NO